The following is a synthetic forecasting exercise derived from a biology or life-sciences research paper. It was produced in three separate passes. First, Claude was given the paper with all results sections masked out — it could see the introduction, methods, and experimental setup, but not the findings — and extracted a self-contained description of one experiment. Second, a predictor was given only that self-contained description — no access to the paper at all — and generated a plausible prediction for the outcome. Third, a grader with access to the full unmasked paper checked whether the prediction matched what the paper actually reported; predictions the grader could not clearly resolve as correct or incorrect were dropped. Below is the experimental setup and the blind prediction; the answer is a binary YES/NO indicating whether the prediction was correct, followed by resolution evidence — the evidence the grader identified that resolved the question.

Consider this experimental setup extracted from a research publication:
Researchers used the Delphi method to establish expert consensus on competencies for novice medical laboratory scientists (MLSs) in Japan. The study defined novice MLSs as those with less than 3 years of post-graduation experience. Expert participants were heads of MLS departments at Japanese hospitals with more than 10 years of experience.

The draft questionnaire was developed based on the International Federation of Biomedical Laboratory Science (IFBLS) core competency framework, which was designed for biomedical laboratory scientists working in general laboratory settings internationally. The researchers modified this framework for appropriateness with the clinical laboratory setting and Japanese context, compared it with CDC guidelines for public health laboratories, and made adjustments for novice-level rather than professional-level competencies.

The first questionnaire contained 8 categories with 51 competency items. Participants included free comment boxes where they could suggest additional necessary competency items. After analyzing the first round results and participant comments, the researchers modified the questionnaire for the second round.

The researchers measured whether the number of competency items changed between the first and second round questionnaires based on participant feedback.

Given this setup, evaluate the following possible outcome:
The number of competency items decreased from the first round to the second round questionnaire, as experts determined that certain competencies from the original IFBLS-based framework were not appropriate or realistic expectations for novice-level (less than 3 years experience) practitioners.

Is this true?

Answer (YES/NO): NO